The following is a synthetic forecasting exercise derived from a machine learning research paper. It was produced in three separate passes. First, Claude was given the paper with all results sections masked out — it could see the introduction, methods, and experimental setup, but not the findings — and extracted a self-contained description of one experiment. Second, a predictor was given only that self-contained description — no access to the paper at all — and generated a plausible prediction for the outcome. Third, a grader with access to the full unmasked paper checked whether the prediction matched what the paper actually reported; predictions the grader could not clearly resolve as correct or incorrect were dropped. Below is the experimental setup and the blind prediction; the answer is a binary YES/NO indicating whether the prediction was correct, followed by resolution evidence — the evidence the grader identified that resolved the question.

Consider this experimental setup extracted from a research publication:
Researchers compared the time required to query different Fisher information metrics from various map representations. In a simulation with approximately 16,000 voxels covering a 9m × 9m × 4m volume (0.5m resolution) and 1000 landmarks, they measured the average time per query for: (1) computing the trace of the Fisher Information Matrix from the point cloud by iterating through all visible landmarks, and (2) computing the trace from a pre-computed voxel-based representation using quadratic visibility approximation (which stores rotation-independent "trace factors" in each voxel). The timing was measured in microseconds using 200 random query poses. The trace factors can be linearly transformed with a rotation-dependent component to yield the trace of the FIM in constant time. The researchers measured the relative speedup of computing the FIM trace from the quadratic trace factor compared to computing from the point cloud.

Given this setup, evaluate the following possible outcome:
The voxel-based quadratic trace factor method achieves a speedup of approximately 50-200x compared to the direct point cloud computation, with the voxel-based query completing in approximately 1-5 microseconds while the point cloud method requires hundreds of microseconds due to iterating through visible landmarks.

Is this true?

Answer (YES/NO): NO